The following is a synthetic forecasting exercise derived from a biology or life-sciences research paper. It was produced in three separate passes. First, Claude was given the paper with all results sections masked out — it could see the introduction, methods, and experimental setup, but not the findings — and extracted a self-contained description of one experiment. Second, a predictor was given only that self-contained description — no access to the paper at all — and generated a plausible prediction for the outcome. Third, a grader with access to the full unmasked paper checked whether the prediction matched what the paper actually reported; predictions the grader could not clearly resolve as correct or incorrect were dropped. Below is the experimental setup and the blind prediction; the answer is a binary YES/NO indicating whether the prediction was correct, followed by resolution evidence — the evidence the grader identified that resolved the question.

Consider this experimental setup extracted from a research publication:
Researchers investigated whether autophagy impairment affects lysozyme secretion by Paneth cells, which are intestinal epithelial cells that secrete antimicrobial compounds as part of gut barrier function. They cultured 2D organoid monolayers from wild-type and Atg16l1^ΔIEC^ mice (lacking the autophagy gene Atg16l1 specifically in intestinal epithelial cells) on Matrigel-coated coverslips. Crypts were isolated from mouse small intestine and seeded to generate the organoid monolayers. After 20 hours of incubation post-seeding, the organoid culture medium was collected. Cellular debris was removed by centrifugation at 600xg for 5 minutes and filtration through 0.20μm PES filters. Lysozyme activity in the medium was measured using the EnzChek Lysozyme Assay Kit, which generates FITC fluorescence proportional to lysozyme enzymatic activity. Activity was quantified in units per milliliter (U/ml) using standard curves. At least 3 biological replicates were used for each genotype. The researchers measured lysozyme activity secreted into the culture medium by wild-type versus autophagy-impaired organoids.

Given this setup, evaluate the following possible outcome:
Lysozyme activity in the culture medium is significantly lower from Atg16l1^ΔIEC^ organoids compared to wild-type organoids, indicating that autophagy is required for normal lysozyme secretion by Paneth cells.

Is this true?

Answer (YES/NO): NO